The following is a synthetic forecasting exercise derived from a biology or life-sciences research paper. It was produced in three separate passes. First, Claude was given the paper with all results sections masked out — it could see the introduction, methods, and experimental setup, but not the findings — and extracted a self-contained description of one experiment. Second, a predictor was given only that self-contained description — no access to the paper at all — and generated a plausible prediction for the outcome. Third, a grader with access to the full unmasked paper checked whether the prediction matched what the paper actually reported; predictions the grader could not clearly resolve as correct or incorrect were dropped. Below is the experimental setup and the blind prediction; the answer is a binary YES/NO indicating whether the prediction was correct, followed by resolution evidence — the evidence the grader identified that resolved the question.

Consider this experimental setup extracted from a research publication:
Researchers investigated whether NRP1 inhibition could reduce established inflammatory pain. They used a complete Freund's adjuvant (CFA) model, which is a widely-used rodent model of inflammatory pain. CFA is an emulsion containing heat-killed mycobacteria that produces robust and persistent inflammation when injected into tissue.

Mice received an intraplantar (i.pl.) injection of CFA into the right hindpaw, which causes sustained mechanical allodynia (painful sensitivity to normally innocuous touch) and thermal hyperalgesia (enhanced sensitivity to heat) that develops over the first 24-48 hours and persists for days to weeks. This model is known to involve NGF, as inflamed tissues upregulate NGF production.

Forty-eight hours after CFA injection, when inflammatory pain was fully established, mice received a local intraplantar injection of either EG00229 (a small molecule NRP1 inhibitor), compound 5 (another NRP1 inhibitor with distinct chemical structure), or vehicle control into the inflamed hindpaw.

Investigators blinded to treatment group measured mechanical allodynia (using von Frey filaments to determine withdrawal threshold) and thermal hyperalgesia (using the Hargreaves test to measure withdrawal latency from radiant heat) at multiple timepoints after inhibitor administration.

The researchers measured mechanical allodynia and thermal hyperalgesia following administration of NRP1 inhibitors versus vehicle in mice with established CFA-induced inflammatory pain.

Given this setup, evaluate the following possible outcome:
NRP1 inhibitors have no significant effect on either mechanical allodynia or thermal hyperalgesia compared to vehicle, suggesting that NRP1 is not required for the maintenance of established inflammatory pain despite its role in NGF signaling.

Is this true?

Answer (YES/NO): NO